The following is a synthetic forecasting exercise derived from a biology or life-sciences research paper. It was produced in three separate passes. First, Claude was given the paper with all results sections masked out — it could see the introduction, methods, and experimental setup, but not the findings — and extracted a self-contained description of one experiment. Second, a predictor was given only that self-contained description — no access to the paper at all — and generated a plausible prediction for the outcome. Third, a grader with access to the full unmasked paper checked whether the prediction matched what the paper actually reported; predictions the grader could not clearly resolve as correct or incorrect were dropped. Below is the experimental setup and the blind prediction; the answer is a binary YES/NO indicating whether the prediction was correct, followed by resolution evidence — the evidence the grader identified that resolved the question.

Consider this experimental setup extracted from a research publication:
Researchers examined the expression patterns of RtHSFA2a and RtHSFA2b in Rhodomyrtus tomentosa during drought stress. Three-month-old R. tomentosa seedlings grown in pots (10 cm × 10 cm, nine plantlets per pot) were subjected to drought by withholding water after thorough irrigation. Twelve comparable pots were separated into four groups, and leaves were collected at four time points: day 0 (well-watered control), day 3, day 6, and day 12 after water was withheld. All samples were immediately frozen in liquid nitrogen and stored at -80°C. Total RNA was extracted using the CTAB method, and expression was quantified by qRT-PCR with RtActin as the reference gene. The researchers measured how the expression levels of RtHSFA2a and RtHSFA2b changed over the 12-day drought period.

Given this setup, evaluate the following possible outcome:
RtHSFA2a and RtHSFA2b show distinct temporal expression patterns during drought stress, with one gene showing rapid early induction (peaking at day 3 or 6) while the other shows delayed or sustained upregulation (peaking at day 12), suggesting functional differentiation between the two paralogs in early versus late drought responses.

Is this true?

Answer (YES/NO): NO